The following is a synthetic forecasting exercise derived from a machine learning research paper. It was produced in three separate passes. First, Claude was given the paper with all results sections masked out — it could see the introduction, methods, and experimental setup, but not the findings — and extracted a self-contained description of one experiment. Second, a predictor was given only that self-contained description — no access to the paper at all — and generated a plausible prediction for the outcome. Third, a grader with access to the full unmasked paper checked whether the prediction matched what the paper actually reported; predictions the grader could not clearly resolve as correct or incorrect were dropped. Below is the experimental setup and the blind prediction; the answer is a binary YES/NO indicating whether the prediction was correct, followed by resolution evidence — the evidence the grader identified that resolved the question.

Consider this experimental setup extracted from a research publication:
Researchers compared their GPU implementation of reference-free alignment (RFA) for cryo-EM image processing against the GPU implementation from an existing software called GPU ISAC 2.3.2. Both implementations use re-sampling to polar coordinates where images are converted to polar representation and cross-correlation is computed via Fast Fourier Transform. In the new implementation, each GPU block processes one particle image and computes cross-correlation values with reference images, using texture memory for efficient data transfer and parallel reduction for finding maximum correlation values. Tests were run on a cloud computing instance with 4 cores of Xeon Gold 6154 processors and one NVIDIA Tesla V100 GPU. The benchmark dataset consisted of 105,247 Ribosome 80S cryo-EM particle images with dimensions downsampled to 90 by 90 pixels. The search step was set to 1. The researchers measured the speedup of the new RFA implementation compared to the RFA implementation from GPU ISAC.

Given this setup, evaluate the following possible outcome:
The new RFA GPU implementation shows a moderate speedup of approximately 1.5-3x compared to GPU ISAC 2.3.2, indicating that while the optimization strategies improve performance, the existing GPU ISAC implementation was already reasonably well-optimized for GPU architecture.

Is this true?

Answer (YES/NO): YES